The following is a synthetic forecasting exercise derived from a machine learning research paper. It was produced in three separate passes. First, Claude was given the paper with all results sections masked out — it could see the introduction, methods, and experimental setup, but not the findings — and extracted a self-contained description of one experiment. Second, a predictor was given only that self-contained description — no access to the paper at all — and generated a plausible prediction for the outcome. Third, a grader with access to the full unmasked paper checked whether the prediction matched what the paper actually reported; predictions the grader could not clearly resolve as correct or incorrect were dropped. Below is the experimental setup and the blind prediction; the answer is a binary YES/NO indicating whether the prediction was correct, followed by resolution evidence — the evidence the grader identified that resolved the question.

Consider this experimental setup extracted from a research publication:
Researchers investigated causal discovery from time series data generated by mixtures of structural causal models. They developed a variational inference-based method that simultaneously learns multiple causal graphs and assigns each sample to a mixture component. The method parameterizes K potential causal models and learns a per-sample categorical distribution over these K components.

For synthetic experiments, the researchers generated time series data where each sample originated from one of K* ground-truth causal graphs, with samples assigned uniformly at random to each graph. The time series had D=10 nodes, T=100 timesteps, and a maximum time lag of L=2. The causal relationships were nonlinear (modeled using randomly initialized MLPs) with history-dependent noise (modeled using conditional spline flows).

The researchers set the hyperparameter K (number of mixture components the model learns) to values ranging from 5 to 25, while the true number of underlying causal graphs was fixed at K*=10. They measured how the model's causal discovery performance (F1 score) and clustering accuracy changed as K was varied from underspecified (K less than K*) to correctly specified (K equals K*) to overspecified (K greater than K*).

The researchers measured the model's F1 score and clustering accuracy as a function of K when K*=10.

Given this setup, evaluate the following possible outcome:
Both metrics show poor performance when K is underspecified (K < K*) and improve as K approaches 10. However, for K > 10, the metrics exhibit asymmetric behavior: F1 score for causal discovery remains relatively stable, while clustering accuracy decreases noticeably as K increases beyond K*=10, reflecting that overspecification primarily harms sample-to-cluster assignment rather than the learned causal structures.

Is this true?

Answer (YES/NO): NO